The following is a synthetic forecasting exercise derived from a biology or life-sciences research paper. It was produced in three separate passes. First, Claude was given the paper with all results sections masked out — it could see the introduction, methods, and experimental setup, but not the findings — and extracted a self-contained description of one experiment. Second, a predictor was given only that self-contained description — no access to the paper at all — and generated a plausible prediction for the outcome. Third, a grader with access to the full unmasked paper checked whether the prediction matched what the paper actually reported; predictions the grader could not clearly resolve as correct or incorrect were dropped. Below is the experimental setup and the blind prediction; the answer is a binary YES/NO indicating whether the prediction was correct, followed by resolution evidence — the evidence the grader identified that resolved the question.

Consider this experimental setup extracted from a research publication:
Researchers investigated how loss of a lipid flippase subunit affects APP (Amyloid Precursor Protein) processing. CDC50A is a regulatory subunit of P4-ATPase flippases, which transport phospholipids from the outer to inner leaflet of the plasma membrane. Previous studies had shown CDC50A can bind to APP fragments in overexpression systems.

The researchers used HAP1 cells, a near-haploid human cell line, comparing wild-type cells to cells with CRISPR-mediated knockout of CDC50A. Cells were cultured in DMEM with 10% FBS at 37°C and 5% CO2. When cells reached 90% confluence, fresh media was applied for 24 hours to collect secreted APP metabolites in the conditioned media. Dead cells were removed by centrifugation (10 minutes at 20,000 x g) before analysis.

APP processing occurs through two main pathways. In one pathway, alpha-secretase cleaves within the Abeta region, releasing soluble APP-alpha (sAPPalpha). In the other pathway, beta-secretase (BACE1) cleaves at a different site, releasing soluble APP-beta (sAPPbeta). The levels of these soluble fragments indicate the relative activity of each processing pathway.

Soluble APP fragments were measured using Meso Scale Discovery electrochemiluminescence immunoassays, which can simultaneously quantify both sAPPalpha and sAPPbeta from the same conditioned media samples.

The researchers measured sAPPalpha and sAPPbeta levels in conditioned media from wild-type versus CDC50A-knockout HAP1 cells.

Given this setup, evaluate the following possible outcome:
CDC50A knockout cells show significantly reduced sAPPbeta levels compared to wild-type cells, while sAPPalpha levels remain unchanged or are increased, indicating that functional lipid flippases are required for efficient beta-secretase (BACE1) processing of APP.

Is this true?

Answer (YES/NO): NO